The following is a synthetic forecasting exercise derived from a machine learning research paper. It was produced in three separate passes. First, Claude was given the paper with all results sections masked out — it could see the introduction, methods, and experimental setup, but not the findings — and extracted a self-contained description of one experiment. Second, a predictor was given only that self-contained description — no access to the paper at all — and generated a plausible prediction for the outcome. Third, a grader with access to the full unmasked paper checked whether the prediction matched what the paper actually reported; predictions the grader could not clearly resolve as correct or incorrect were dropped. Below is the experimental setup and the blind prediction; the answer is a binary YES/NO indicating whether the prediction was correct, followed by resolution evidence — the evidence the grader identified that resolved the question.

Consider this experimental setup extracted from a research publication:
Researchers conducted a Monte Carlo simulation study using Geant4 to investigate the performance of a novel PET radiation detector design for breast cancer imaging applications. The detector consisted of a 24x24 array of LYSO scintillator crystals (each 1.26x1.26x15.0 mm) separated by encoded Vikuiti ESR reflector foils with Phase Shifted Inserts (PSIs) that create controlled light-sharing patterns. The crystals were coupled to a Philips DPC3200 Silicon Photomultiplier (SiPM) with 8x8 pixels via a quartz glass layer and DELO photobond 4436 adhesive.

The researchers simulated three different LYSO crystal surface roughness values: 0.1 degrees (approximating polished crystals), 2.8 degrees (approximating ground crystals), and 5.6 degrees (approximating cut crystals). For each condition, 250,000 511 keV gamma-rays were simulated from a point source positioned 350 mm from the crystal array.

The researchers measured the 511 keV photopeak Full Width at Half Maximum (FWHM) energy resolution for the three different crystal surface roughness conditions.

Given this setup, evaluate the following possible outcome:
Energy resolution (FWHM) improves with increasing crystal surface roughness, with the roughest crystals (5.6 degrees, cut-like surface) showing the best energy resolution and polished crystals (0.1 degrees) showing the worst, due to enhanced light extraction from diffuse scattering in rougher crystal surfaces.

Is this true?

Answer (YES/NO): NO